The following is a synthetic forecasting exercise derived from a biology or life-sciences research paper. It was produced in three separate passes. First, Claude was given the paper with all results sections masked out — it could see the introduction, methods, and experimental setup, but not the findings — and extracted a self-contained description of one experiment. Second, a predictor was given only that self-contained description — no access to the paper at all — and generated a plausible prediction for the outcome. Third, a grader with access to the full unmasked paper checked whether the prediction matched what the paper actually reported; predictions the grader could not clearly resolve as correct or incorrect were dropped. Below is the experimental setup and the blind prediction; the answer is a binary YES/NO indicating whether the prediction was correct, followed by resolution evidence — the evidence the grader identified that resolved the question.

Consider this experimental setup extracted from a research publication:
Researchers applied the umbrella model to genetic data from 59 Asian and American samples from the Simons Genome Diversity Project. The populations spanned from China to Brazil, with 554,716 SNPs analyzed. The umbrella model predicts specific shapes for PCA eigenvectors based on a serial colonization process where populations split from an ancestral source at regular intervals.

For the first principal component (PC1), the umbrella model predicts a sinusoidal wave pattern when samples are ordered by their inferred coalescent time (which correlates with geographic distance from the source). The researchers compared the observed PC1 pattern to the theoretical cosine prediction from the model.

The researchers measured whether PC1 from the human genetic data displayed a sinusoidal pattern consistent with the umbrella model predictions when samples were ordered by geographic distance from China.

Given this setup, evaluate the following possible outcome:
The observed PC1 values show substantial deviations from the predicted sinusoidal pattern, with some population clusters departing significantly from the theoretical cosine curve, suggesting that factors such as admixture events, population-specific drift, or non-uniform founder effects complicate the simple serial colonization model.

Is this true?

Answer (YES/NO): NO